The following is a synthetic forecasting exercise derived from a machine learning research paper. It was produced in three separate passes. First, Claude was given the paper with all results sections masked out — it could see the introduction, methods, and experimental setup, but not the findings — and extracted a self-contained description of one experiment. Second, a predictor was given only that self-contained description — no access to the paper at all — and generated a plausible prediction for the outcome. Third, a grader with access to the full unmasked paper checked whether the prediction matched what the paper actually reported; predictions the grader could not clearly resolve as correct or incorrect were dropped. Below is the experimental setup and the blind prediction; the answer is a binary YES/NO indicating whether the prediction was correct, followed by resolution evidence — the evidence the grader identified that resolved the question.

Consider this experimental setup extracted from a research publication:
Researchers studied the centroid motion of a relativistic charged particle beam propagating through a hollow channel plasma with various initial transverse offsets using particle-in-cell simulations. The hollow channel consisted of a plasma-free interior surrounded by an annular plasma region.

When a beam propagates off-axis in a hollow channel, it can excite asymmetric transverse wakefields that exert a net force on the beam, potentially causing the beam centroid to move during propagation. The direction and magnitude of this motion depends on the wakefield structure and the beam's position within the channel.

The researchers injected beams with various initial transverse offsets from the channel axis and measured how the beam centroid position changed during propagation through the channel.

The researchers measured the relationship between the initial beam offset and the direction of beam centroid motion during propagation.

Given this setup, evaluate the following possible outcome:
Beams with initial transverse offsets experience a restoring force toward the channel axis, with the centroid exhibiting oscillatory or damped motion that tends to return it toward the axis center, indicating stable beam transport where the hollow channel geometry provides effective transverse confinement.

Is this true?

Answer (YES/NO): NO